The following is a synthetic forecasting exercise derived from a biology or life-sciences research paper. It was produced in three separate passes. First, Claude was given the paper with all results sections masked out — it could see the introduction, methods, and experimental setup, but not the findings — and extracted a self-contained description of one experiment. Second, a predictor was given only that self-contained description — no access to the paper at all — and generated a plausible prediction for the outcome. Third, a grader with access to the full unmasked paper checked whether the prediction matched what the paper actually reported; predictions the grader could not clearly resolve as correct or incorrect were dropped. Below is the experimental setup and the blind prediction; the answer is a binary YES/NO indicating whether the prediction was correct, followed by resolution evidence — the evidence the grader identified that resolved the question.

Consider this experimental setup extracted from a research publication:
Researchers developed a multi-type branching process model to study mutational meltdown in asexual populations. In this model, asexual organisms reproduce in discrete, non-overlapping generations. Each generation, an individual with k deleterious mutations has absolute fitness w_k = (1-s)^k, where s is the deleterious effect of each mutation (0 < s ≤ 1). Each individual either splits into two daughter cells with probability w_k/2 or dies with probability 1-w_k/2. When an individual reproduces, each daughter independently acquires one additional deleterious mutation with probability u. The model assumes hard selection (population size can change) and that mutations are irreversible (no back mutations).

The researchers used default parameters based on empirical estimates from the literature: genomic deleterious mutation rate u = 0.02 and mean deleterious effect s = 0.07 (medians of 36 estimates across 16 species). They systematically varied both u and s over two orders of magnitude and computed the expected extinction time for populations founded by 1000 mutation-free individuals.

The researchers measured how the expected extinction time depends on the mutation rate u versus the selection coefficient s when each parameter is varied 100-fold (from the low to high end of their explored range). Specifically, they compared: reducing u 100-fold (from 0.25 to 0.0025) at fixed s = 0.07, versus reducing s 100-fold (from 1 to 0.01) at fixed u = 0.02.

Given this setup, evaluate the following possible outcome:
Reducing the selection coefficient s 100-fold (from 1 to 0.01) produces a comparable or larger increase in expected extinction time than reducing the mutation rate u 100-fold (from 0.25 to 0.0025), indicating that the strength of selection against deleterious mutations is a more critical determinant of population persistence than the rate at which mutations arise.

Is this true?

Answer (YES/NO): NO